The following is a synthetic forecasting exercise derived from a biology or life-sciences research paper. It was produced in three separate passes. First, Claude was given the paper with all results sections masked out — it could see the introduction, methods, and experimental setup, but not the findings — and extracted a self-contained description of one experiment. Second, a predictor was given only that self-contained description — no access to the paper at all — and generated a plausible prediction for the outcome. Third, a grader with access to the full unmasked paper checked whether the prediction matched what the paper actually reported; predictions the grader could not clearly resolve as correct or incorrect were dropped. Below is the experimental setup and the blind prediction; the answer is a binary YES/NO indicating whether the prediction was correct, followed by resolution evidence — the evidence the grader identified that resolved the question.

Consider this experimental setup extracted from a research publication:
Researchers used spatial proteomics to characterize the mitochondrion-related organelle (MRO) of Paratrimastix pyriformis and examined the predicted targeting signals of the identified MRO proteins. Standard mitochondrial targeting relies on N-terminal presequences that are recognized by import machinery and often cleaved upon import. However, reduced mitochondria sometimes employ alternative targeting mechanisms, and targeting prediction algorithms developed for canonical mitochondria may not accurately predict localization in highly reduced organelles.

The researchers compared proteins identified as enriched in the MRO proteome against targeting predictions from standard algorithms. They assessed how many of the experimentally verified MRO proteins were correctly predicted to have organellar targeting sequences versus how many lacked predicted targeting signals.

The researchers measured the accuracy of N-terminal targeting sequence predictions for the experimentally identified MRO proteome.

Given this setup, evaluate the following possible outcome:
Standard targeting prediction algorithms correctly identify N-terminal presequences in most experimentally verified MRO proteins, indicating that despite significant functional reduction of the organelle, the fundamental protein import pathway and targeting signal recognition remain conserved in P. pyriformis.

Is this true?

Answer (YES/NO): NO